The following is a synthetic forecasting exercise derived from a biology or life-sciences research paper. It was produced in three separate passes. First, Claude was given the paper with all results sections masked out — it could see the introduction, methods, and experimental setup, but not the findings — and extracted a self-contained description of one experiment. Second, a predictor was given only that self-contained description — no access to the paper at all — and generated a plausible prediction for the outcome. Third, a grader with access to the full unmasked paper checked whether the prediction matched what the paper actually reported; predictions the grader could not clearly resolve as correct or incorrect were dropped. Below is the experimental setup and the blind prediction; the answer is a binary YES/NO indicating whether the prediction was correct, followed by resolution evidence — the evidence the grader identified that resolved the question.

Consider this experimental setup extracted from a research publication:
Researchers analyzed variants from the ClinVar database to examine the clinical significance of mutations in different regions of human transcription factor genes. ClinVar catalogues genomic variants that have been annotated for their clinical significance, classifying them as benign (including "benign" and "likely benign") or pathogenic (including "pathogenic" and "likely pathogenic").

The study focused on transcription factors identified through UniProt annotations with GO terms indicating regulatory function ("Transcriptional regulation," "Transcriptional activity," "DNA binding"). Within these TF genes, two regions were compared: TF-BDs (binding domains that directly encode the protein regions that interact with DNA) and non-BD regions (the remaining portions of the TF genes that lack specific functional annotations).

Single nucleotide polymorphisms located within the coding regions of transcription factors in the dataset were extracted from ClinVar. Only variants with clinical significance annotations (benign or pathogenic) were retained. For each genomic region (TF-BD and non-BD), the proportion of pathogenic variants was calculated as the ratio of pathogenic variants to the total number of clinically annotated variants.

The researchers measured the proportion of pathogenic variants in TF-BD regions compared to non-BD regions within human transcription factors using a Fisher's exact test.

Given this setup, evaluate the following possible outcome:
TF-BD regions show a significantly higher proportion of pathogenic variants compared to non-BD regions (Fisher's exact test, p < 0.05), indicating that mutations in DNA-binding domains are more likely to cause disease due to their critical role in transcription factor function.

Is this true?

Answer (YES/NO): YES